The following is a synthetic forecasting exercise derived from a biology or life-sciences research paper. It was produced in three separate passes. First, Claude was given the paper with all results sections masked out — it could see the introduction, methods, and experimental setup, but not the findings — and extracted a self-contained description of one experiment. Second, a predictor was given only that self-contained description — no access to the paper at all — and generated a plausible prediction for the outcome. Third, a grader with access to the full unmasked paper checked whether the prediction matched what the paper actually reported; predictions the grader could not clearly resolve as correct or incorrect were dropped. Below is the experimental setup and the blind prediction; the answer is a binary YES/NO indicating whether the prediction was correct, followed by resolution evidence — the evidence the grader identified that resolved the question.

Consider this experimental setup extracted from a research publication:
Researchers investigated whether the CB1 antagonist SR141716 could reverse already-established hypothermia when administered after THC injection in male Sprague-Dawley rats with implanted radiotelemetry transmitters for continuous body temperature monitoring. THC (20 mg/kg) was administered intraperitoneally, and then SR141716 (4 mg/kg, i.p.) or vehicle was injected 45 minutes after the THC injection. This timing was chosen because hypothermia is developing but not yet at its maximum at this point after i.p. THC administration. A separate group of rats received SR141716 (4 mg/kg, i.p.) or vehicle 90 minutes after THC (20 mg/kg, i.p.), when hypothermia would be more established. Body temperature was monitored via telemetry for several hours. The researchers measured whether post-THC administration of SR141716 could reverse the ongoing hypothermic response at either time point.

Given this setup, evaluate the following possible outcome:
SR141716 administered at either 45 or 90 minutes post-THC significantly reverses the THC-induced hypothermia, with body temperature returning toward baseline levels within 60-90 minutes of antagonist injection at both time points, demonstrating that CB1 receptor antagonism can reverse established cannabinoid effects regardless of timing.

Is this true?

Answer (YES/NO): NO